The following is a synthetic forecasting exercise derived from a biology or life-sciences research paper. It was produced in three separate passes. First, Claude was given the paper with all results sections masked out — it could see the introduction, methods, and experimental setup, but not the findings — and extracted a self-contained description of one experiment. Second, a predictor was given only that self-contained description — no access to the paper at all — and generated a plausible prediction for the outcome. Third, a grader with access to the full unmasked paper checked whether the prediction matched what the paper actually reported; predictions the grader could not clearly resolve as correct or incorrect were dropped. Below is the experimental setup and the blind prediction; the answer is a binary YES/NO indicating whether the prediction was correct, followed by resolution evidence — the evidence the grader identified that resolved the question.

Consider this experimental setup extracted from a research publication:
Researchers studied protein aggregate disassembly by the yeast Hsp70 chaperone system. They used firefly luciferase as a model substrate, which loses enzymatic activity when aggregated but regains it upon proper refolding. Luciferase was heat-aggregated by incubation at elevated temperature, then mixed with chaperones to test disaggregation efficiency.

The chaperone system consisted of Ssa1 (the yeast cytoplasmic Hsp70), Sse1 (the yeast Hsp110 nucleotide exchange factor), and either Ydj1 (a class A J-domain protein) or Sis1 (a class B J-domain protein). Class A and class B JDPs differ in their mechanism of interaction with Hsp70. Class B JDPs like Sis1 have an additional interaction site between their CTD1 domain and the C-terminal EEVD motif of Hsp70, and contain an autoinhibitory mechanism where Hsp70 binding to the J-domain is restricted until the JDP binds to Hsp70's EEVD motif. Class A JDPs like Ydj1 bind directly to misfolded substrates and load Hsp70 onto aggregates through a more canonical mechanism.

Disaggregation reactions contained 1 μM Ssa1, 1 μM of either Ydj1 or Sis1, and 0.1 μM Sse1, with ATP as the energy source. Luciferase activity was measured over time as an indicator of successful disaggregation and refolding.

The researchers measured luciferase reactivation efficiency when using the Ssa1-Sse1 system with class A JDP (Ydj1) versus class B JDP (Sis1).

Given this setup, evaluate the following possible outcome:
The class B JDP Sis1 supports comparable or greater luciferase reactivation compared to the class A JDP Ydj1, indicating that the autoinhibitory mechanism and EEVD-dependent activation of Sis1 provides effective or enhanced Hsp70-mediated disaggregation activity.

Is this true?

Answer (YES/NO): YES